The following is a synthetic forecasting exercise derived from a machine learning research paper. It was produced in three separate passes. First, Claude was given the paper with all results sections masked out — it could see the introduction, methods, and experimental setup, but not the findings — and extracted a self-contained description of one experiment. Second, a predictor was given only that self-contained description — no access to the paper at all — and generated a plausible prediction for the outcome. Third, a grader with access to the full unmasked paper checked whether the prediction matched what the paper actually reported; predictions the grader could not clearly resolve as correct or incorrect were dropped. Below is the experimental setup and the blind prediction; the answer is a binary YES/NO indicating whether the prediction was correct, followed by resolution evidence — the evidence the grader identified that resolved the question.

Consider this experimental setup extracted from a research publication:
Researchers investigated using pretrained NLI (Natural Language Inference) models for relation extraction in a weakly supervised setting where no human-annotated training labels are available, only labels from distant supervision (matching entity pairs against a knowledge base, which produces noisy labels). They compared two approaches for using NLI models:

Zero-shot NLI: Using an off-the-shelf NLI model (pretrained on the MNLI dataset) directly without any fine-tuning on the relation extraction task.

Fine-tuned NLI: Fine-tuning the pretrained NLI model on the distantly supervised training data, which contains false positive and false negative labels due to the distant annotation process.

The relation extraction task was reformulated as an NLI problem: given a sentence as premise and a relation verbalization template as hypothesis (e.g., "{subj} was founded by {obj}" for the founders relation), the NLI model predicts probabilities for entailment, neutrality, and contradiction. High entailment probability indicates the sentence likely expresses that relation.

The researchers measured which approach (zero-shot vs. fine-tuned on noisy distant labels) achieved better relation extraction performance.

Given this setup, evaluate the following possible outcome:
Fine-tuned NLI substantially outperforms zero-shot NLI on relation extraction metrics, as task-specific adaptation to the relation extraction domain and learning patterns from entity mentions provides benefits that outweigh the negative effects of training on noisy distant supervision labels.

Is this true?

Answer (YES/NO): NO